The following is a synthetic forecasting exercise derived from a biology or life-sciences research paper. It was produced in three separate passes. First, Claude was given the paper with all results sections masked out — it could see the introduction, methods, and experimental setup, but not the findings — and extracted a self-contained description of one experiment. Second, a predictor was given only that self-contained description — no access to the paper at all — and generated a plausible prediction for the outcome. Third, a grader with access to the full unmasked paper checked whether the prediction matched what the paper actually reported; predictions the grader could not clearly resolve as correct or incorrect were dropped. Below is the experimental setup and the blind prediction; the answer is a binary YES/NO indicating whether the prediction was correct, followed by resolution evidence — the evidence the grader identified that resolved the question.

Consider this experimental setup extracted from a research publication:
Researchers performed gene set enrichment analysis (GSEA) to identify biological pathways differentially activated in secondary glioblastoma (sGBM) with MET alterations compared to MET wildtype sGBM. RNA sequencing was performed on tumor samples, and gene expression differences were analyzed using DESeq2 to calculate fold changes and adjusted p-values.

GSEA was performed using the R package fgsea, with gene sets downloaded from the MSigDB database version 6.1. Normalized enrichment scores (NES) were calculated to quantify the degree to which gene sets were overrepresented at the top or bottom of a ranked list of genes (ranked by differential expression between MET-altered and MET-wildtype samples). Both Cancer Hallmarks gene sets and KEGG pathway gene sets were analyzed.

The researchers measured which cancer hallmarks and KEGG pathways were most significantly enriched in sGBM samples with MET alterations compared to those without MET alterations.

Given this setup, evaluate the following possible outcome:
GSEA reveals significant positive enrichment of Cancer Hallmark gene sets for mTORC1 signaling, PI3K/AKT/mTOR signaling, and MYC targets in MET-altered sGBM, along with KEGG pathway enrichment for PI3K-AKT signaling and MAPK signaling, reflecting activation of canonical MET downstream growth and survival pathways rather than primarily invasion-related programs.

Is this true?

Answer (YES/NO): NO